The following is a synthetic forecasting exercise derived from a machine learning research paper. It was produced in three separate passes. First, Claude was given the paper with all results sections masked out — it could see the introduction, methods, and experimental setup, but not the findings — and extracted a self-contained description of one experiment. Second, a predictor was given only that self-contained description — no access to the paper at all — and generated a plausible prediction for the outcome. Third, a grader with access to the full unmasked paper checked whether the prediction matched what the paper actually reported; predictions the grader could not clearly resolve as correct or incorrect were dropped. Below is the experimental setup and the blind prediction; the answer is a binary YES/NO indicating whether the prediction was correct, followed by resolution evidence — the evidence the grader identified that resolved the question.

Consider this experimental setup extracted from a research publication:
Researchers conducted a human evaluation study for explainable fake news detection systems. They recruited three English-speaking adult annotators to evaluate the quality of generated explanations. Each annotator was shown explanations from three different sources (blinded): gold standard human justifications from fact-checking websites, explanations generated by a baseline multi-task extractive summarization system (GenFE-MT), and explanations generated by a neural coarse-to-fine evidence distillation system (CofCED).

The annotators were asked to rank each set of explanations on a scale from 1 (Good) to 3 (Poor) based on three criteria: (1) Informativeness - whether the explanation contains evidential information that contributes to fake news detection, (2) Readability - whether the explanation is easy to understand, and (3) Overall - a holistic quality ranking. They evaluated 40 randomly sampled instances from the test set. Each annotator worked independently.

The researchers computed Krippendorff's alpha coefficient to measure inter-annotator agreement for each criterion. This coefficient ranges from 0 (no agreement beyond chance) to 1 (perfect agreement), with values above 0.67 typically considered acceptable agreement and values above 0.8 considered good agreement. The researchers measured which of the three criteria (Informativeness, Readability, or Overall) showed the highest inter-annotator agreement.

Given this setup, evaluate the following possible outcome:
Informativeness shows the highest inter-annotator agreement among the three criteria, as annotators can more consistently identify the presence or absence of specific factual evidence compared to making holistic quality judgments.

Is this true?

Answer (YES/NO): NO